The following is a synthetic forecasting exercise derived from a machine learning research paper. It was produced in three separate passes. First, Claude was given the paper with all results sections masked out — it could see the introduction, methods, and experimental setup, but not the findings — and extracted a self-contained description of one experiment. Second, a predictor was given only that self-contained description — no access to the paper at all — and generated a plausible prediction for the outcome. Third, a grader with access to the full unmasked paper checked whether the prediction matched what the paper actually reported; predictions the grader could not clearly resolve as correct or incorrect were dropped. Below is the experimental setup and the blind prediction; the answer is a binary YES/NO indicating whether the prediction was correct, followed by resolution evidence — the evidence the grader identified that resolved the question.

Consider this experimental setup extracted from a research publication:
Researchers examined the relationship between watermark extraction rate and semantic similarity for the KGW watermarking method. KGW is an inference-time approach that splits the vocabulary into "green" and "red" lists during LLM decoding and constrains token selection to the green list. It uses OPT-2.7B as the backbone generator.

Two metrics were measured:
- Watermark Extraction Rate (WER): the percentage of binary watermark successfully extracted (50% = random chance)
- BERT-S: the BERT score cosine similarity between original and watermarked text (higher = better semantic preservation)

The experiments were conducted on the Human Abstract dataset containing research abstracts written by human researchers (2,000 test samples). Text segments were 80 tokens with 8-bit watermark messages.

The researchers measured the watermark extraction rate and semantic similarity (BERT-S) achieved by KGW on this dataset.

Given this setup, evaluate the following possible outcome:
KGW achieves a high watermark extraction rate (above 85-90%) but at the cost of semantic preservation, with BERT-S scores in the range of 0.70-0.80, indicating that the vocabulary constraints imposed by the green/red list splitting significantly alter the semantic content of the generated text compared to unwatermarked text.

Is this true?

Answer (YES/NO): NO